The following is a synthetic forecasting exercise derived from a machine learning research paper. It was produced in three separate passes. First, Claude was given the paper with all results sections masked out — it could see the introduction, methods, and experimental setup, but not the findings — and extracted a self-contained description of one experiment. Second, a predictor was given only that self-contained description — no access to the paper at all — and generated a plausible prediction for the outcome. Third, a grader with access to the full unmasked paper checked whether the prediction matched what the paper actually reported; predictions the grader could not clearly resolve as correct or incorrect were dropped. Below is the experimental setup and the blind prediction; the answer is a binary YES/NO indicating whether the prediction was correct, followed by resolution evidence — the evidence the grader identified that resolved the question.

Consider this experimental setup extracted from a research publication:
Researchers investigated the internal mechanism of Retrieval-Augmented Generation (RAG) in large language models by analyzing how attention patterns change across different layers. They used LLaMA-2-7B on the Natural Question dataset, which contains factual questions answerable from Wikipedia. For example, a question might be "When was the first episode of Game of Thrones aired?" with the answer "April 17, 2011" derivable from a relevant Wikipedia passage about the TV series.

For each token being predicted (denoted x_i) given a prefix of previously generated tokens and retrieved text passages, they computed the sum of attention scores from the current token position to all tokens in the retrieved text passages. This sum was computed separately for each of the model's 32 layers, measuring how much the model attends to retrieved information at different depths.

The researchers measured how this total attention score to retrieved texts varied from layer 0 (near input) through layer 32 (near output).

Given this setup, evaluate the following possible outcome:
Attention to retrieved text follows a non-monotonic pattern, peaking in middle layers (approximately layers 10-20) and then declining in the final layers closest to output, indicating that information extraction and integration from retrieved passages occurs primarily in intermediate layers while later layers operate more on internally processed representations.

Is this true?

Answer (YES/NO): NO